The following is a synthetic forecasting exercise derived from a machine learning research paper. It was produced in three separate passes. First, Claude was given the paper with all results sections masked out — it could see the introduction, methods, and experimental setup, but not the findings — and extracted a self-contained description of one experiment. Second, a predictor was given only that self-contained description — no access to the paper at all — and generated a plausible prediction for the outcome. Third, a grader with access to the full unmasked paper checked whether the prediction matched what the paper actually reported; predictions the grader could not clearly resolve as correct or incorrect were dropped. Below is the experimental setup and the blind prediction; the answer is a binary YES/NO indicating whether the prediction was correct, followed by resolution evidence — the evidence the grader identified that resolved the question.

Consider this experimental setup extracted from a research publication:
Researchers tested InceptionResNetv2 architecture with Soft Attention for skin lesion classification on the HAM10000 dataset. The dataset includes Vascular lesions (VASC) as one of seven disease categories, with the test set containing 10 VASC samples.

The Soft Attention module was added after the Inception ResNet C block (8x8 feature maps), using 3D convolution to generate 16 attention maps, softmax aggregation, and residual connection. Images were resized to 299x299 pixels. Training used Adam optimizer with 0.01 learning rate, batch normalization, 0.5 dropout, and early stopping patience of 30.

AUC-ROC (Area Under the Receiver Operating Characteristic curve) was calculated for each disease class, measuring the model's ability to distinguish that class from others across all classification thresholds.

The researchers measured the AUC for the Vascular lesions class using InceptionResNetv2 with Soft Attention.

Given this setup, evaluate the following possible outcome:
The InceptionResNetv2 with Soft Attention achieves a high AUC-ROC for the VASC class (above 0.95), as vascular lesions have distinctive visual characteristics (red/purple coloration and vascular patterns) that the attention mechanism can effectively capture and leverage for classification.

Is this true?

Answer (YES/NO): YES